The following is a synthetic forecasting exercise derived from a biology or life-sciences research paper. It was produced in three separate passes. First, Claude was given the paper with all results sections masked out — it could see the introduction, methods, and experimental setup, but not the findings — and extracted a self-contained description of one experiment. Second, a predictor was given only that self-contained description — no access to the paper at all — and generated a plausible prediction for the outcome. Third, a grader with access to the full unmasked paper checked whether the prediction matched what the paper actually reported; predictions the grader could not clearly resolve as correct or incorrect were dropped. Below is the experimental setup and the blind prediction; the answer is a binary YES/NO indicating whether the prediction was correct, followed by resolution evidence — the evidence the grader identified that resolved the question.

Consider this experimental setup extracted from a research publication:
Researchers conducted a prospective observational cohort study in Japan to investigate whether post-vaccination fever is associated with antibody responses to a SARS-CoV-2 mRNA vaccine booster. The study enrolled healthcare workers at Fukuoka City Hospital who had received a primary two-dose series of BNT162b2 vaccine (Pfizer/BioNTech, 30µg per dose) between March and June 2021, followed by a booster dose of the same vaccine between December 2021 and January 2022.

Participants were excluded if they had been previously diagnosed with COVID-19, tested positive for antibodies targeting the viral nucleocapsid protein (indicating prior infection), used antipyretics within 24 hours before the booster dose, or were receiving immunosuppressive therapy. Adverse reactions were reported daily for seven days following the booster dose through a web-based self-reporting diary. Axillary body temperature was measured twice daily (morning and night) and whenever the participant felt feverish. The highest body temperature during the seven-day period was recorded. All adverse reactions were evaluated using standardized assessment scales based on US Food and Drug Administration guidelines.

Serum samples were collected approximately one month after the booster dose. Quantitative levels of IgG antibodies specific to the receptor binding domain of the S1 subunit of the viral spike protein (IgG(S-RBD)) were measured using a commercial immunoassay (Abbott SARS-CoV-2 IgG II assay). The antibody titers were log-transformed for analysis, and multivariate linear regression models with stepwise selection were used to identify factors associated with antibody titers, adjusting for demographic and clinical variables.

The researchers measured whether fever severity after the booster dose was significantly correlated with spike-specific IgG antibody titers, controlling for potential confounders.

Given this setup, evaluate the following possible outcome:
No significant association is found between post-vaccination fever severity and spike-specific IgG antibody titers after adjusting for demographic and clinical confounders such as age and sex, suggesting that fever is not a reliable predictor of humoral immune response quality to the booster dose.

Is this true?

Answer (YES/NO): NO